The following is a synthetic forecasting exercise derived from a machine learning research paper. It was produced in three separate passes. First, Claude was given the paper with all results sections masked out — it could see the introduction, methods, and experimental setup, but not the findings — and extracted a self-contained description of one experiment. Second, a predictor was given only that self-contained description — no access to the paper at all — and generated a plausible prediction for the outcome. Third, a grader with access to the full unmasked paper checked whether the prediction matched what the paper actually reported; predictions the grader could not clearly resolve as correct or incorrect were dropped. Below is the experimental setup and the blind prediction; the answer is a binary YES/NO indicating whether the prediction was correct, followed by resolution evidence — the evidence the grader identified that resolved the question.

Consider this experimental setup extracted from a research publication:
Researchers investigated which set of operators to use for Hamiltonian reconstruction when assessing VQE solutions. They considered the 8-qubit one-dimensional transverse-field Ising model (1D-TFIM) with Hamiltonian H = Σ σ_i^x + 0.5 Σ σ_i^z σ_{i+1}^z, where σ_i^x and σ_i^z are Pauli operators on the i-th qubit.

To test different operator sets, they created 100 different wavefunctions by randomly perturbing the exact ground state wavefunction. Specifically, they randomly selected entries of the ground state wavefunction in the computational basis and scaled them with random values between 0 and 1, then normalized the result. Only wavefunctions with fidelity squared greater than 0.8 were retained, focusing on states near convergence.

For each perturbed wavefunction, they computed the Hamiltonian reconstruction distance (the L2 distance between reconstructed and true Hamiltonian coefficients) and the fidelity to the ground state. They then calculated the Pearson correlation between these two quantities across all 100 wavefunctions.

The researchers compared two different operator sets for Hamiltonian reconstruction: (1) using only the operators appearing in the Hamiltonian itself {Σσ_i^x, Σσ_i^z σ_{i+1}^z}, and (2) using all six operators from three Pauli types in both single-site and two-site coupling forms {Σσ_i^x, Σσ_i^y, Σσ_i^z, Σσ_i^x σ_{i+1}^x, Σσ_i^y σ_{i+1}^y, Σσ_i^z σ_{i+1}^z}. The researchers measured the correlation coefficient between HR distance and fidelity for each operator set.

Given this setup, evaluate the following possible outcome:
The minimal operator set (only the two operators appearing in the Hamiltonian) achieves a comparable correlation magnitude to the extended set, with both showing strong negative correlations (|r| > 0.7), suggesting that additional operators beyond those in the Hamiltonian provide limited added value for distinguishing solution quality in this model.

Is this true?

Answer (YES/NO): NO